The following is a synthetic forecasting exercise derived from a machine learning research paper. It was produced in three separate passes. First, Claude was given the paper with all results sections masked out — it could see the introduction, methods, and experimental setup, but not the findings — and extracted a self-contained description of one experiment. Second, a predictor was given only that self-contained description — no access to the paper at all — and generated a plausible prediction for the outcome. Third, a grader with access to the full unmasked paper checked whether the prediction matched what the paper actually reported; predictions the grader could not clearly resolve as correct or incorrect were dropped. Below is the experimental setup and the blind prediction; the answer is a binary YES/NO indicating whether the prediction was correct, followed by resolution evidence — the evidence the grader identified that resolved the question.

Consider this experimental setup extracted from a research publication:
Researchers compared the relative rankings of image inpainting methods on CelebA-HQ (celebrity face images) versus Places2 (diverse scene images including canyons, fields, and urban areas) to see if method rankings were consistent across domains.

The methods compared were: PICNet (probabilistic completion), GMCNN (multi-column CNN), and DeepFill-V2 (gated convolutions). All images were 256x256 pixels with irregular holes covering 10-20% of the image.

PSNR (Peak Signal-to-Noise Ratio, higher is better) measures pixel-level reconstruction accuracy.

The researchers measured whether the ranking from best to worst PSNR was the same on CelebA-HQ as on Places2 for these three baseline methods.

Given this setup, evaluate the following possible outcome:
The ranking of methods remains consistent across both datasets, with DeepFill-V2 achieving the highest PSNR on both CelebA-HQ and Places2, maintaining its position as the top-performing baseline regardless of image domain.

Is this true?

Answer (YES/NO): NO